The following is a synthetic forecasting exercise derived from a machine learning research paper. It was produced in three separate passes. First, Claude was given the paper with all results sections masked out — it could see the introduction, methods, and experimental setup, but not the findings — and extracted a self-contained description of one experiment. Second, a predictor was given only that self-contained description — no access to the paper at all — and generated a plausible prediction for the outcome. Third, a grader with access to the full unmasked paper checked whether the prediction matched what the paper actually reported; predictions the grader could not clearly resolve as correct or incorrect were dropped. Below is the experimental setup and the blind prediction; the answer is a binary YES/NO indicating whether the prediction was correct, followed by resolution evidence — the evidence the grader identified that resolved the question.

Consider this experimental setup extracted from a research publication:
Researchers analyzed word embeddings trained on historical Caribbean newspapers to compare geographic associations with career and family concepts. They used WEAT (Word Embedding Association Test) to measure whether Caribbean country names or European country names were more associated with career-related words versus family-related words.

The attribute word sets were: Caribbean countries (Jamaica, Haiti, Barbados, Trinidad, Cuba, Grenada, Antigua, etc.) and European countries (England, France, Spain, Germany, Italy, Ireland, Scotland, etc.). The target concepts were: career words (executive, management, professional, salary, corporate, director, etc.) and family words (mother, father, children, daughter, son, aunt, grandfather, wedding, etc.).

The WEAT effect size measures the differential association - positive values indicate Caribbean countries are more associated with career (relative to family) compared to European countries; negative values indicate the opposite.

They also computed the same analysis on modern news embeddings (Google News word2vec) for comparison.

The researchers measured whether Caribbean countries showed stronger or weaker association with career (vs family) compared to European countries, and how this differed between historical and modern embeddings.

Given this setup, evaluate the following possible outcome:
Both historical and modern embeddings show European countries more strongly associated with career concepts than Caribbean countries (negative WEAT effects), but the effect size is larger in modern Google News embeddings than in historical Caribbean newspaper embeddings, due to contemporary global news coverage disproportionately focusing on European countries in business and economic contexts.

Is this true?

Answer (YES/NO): NO